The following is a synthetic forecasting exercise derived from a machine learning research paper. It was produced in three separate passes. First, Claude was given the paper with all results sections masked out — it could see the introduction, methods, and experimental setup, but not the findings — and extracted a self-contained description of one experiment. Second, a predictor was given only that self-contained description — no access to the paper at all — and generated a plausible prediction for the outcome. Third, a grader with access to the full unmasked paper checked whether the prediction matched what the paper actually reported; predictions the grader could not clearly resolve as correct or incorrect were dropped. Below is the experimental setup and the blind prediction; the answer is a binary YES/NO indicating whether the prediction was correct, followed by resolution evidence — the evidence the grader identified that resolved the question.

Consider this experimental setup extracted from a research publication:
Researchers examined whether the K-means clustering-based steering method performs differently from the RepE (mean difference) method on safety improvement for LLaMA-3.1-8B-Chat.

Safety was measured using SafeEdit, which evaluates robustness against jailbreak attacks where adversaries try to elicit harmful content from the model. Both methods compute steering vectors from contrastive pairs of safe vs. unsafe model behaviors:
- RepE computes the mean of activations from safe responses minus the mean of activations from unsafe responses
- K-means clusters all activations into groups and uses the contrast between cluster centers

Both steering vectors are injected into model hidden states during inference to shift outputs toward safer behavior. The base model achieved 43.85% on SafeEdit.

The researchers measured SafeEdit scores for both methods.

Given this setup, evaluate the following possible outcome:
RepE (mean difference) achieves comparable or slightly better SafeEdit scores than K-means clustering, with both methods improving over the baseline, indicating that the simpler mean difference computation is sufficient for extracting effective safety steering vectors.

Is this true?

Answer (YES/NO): YES